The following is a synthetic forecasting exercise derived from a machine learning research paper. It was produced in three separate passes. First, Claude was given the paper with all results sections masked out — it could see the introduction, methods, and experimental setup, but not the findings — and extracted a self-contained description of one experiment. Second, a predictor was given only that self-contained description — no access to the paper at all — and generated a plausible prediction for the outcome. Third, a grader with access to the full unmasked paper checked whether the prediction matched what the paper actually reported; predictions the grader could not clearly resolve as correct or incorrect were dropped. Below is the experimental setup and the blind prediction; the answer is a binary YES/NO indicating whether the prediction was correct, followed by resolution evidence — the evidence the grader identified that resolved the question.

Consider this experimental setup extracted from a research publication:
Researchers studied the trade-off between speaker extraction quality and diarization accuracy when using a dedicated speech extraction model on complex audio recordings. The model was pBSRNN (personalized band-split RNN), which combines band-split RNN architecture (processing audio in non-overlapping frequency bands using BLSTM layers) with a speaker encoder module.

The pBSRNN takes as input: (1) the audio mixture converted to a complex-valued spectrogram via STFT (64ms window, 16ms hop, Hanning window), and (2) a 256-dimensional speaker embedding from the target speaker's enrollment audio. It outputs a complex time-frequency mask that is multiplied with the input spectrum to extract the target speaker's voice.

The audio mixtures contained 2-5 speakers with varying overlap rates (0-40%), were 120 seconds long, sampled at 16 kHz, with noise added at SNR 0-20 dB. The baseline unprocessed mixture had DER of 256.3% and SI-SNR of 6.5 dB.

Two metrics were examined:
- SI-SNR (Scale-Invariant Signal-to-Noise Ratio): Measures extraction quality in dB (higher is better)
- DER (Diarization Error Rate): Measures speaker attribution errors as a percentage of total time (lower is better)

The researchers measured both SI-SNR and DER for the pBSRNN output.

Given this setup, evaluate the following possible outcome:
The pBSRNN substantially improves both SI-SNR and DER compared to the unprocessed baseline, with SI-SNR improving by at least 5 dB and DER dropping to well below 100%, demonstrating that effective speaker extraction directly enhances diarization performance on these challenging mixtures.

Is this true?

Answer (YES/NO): NO